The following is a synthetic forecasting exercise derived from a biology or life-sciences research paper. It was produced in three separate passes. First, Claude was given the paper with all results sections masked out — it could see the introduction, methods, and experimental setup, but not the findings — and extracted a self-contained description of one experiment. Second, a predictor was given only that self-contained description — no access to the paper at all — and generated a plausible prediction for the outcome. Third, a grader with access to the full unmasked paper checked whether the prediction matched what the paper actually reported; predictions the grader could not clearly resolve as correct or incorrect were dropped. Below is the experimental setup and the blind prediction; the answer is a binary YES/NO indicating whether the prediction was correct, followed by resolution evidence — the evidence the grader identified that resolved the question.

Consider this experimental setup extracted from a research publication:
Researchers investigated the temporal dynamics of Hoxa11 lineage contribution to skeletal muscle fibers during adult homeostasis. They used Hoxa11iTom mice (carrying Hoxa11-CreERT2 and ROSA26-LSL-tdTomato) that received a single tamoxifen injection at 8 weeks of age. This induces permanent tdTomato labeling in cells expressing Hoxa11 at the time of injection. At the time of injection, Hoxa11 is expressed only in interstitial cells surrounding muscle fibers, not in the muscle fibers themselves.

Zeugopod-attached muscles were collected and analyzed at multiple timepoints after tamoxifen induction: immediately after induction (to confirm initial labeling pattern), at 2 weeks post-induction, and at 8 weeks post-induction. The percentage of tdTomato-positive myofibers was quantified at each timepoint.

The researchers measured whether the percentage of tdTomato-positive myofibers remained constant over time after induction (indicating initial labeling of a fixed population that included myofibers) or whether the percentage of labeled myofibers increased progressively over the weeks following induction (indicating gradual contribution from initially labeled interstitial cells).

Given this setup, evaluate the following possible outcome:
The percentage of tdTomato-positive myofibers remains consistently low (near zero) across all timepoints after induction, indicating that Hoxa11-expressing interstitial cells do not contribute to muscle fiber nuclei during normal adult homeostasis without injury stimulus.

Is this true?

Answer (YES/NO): NO